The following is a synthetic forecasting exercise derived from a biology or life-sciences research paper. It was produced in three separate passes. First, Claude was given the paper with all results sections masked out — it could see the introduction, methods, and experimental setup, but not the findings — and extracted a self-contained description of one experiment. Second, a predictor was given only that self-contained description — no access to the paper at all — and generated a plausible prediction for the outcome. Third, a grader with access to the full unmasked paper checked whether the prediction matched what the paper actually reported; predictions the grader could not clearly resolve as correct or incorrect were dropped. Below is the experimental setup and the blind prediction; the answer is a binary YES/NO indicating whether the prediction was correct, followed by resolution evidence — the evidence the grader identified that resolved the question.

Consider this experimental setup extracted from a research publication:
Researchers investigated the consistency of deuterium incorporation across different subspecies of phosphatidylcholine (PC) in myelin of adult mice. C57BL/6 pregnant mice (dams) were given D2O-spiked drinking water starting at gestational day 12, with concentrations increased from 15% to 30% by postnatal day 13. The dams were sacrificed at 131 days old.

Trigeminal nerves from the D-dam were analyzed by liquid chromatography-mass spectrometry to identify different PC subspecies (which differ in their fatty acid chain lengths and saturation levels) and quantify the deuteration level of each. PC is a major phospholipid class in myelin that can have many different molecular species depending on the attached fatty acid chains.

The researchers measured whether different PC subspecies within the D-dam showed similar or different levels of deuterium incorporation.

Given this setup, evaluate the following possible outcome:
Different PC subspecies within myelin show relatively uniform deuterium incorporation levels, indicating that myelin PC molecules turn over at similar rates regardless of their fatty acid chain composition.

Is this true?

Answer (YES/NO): NO